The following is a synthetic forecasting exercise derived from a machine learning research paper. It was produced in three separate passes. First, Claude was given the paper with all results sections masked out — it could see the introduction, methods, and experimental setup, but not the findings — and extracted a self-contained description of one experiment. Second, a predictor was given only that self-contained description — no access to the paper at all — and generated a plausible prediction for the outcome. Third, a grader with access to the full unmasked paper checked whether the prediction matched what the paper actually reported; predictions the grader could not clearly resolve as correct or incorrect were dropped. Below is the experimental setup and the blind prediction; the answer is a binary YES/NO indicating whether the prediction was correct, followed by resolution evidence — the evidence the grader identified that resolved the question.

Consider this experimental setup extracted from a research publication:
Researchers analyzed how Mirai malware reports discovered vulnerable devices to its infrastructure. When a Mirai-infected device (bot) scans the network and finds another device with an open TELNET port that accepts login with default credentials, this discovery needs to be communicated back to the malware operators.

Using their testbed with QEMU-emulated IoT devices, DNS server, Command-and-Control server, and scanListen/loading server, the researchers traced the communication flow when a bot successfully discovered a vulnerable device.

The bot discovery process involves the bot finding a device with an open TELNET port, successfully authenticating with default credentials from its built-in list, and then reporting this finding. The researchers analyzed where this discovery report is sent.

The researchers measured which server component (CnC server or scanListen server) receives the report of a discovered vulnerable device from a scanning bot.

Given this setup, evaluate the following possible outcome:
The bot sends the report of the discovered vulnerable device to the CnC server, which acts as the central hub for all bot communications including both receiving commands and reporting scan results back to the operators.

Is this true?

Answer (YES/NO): NO